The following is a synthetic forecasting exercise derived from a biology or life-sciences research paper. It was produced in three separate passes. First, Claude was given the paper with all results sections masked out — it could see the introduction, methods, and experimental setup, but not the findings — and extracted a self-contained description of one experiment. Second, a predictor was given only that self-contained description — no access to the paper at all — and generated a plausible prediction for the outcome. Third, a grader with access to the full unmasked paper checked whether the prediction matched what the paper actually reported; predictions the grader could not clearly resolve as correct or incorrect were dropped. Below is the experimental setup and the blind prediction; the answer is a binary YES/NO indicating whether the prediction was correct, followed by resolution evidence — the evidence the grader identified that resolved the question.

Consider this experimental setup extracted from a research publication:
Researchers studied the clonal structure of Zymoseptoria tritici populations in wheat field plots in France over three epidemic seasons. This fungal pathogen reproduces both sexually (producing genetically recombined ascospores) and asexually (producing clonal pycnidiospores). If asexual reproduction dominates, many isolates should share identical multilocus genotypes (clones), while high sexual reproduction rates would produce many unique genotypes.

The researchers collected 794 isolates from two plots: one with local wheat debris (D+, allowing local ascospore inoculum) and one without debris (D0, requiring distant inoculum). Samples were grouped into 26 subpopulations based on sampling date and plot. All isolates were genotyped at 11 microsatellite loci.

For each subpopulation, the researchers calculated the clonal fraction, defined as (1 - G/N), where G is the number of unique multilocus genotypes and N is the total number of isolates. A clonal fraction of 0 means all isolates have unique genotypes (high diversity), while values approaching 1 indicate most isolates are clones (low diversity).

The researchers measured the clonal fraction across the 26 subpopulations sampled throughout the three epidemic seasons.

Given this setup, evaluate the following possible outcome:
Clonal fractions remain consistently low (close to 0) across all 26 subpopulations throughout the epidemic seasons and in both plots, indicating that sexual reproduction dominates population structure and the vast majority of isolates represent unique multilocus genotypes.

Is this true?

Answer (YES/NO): YES